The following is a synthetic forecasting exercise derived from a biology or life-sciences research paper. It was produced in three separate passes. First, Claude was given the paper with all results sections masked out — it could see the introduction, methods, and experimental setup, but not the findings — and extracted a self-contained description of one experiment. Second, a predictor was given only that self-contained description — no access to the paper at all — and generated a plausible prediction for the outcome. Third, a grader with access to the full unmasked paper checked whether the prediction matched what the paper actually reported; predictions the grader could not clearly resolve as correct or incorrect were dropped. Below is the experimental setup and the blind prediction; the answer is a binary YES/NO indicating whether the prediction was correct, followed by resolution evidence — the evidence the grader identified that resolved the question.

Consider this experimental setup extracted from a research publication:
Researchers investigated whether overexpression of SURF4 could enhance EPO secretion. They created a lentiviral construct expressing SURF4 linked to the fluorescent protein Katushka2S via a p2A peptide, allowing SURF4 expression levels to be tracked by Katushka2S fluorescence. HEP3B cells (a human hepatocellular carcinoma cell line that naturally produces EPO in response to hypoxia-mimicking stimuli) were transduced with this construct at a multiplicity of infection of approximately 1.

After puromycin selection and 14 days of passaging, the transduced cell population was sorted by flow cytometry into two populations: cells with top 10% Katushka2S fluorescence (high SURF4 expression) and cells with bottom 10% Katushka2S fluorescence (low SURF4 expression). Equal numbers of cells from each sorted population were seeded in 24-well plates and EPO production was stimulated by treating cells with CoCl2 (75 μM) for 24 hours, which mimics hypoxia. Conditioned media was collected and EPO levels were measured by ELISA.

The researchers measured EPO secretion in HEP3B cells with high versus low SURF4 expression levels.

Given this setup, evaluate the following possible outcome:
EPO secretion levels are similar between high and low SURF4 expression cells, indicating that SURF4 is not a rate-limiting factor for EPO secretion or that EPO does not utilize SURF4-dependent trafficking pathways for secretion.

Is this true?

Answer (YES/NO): NO